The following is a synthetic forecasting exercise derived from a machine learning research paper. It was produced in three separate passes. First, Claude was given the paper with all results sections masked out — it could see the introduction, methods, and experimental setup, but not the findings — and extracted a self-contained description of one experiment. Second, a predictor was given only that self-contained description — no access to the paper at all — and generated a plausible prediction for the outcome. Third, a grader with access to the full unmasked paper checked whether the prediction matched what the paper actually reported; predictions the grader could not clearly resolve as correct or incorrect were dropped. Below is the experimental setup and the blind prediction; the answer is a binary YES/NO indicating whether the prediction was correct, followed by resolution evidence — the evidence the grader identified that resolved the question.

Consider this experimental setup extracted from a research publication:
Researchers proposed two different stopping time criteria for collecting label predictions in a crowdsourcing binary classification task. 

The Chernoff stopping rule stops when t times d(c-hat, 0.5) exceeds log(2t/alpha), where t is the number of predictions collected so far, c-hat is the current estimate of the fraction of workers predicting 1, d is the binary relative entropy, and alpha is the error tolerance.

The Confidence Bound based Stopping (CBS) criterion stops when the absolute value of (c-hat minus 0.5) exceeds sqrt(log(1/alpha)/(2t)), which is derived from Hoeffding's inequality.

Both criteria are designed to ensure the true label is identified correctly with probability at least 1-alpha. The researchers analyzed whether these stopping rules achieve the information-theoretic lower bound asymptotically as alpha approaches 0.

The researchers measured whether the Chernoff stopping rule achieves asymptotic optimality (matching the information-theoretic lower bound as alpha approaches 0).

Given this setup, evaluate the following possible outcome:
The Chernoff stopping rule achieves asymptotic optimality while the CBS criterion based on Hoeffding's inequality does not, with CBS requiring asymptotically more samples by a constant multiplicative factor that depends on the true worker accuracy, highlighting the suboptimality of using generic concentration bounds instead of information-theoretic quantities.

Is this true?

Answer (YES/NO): NO